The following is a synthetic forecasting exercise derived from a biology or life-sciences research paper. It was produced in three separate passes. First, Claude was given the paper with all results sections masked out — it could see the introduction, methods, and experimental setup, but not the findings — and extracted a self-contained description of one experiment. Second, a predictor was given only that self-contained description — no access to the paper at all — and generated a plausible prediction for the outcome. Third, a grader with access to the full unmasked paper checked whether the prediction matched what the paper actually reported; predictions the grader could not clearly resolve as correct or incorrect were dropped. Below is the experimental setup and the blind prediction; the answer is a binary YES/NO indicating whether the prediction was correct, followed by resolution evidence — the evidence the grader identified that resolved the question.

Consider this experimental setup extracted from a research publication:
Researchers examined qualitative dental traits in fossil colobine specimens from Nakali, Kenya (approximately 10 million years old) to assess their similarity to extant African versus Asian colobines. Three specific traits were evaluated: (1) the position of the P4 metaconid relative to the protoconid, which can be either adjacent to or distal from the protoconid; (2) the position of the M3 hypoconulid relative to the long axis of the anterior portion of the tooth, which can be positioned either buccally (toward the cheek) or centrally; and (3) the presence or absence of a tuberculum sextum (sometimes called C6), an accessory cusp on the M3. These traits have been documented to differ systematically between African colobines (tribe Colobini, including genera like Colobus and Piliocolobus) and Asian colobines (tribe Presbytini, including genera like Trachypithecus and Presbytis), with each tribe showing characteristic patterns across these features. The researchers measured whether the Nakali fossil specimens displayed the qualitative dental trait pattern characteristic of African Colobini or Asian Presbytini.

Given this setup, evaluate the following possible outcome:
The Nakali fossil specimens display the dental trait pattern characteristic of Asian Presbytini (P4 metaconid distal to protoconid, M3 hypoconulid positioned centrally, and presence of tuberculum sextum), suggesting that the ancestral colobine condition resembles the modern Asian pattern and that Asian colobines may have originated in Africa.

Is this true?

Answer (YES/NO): NO